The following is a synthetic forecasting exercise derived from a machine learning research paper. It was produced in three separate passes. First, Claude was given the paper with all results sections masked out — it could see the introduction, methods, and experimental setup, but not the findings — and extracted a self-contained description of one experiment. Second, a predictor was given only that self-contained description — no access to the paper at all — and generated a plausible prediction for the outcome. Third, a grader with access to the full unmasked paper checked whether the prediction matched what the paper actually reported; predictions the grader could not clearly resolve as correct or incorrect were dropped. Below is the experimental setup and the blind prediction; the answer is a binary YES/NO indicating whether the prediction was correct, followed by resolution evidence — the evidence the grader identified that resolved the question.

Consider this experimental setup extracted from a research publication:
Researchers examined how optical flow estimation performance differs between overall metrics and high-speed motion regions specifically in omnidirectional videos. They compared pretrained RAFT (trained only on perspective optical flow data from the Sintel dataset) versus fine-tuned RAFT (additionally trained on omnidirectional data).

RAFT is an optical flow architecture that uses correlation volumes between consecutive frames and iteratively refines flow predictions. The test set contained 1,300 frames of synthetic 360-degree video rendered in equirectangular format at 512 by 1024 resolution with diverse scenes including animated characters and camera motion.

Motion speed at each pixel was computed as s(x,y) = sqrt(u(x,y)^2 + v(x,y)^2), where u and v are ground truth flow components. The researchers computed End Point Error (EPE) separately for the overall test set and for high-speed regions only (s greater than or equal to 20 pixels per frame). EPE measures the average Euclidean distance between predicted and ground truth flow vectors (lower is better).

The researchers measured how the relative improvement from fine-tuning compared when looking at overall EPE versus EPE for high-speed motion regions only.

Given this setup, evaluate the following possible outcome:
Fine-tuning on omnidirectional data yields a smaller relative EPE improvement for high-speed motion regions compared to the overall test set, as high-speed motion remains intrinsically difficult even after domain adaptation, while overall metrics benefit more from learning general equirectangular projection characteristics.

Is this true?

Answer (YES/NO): YES